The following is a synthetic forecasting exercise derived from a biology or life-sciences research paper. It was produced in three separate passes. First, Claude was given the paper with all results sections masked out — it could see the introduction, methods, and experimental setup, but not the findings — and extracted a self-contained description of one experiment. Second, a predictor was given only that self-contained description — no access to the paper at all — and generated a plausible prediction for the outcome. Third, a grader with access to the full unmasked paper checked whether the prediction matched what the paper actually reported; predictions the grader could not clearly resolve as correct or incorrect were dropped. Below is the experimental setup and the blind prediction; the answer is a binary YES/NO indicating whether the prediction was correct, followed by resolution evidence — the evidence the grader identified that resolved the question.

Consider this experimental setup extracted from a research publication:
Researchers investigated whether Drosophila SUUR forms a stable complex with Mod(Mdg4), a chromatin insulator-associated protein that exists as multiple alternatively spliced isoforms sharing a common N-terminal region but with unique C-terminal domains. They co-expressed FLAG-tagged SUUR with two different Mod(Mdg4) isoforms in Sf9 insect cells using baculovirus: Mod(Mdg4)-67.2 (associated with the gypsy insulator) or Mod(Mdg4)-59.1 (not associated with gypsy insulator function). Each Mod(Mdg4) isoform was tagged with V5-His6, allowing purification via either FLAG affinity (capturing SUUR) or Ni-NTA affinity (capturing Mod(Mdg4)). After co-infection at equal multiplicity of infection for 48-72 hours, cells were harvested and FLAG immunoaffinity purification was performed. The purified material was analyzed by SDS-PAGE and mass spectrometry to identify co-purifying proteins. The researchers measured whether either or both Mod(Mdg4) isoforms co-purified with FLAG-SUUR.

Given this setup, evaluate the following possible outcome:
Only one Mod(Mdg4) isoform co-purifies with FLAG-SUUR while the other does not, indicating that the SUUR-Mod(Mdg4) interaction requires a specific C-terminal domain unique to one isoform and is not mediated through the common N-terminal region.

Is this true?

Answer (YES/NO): YES